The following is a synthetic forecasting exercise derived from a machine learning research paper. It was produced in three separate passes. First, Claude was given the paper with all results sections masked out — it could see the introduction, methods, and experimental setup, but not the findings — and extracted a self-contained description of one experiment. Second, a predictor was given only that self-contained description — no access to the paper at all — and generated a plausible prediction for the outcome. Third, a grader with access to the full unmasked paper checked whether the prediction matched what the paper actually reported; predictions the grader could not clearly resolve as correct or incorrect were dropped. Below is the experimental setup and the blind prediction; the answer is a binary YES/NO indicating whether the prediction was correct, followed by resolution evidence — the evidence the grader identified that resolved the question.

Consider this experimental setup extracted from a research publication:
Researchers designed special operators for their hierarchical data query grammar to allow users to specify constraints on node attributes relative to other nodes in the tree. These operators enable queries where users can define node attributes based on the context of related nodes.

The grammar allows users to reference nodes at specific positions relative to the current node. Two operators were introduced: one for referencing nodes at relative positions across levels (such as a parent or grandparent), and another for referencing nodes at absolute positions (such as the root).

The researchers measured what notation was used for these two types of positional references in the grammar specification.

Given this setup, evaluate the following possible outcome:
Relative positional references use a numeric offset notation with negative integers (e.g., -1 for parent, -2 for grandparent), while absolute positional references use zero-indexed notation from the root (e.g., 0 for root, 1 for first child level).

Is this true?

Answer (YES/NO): NO